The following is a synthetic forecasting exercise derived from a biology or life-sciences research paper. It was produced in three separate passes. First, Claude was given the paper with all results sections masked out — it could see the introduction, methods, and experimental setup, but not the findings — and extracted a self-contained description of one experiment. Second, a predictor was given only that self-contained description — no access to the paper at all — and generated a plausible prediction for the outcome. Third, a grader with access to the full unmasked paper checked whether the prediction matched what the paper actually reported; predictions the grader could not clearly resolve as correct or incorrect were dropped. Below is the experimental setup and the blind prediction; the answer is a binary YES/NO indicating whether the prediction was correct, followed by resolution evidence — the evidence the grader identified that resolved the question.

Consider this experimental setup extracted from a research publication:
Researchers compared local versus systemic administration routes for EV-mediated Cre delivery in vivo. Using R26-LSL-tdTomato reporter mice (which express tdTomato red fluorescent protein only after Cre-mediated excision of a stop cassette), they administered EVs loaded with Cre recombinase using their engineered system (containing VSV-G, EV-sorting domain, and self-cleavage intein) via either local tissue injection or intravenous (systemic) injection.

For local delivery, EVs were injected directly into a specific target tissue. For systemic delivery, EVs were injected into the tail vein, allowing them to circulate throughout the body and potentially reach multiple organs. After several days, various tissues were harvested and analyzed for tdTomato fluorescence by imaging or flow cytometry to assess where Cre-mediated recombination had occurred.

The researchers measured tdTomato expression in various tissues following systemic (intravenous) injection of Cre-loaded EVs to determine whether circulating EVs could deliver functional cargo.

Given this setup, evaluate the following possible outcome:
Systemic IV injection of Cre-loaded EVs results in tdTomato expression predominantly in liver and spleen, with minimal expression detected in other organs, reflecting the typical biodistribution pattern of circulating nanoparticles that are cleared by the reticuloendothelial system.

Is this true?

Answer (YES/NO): YES